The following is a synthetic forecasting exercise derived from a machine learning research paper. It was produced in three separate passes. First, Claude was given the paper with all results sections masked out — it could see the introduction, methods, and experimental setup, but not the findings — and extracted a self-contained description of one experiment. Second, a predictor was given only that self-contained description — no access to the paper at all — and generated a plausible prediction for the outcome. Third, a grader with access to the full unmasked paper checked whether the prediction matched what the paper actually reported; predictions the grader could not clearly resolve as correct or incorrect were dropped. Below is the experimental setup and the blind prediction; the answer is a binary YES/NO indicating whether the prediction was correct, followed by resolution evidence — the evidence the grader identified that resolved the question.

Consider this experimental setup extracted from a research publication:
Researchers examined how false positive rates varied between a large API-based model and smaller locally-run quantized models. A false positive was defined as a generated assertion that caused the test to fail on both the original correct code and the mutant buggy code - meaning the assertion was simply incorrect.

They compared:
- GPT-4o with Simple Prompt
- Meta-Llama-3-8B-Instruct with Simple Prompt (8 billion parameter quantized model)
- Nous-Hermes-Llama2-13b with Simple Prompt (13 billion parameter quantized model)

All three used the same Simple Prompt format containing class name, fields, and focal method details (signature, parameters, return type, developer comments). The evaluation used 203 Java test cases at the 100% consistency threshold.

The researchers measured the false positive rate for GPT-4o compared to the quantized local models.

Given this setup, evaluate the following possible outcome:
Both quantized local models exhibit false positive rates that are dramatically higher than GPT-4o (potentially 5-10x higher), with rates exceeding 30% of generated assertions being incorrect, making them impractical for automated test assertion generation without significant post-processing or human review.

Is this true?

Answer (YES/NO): NO